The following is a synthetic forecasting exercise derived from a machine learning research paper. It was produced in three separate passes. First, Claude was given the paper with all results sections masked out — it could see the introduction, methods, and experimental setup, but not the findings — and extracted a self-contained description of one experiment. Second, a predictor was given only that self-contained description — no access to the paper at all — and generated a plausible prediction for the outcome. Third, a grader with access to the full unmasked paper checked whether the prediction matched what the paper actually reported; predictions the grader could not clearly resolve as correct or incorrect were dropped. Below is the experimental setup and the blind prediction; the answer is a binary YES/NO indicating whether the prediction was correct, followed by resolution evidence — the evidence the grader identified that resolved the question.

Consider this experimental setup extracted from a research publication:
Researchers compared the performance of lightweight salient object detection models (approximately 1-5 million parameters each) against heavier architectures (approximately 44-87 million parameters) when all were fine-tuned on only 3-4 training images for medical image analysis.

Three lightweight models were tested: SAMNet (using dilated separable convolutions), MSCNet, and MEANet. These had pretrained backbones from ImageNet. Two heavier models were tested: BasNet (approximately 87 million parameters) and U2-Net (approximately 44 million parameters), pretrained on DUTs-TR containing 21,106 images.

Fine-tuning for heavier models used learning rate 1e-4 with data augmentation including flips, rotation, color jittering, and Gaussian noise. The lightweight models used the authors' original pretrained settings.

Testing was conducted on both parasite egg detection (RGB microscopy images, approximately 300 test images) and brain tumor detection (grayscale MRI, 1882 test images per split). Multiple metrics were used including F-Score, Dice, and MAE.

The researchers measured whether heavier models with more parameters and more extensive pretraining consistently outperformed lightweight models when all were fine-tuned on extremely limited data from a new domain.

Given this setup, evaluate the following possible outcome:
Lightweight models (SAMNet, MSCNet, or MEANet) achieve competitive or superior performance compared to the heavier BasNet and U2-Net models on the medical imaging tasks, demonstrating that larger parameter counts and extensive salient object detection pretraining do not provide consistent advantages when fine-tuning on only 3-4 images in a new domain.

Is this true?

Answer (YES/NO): NO